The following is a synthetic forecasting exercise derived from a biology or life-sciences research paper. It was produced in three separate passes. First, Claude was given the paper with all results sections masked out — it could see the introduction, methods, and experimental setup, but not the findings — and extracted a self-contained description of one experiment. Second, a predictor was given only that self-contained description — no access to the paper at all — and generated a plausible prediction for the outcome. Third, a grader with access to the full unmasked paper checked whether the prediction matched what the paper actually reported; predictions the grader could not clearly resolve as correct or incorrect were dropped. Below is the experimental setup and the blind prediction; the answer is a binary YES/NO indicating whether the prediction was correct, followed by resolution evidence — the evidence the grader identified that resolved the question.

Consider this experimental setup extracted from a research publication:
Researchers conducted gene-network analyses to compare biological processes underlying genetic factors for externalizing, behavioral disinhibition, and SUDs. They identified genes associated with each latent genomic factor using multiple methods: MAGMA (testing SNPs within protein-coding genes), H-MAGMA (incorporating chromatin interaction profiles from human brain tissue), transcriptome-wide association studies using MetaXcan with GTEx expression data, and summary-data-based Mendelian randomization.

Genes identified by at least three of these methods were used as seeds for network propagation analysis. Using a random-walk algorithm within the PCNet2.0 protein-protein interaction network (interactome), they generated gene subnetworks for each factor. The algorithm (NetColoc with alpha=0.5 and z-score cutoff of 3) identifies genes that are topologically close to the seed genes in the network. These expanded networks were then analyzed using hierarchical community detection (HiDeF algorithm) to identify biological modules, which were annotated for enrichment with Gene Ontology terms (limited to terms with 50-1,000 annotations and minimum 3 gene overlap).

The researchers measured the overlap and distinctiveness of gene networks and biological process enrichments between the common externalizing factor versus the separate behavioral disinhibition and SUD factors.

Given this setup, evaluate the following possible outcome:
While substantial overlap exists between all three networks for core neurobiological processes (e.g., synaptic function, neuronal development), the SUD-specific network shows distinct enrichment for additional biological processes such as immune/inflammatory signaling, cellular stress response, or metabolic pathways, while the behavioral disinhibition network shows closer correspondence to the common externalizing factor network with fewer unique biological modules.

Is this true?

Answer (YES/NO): NO